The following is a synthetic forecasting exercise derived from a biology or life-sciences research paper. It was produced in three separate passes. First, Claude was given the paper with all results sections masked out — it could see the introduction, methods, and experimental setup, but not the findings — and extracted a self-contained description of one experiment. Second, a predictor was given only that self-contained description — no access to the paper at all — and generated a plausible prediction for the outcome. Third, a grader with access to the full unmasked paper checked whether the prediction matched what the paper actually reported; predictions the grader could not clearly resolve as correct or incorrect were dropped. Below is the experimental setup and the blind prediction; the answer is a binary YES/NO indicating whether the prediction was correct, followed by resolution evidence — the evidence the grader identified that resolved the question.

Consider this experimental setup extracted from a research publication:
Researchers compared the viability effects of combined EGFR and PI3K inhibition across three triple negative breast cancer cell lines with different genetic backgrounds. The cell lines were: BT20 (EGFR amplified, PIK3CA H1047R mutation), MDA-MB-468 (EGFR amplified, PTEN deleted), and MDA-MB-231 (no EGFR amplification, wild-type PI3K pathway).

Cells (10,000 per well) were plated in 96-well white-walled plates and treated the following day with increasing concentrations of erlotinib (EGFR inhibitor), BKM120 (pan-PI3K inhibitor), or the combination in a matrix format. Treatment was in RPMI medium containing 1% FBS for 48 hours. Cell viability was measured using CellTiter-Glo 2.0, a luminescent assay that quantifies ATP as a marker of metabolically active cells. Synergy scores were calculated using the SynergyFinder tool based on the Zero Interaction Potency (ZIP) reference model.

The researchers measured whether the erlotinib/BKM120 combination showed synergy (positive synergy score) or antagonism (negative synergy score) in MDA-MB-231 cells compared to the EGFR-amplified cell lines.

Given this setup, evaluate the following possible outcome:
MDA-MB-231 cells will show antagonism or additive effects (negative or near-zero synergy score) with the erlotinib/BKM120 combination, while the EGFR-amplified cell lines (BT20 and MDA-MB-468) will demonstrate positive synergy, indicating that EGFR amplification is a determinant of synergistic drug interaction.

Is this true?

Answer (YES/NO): YES